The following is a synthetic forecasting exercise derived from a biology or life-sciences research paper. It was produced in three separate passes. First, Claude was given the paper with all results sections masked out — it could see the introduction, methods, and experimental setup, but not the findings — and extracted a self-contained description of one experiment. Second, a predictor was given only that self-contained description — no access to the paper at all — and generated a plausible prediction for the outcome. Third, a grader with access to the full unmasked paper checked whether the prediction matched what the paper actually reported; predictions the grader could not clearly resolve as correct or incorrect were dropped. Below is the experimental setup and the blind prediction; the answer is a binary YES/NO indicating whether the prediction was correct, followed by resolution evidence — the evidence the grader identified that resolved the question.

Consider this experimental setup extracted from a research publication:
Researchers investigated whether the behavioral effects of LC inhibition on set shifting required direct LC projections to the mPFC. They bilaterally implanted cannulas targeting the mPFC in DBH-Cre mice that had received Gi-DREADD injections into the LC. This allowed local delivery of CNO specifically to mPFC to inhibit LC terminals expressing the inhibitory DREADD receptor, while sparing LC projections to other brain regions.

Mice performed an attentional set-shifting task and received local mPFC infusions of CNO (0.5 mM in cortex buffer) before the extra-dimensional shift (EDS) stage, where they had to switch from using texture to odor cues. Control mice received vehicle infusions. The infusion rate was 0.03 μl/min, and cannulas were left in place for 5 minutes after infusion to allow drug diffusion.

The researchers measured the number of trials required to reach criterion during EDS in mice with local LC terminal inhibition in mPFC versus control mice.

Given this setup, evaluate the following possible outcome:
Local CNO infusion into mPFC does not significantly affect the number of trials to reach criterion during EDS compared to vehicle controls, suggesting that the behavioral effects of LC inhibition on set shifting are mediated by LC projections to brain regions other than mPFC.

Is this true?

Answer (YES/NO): NO